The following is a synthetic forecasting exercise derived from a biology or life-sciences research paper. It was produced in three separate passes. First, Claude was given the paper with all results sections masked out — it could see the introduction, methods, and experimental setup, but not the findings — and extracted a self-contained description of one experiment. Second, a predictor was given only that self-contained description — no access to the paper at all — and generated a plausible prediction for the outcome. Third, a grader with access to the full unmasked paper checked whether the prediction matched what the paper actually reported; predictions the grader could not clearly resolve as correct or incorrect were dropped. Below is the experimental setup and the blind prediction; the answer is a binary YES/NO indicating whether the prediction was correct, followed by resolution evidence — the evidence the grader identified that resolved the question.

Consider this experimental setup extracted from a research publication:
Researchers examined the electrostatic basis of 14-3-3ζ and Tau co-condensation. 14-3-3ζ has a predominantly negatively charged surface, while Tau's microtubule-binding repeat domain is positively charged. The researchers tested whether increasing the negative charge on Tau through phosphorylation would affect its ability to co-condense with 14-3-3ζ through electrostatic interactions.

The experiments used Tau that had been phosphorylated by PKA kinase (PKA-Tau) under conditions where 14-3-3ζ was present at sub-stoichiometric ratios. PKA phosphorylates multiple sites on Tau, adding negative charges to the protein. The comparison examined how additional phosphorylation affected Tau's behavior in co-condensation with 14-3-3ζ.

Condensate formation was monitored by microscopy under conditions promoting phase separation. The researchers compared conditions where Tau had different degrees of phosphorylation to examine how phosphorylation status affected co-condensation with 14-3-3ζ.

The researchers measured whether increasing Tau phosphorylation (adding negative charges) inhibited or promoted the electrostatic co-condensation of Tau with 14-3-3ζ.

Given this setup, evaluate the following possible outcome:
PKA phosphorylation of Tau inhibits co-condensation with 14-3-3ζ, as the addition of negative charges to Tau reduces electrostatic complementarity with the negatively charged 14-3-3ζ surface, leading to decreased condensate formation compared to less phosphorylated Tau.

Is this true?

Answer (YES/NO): YES